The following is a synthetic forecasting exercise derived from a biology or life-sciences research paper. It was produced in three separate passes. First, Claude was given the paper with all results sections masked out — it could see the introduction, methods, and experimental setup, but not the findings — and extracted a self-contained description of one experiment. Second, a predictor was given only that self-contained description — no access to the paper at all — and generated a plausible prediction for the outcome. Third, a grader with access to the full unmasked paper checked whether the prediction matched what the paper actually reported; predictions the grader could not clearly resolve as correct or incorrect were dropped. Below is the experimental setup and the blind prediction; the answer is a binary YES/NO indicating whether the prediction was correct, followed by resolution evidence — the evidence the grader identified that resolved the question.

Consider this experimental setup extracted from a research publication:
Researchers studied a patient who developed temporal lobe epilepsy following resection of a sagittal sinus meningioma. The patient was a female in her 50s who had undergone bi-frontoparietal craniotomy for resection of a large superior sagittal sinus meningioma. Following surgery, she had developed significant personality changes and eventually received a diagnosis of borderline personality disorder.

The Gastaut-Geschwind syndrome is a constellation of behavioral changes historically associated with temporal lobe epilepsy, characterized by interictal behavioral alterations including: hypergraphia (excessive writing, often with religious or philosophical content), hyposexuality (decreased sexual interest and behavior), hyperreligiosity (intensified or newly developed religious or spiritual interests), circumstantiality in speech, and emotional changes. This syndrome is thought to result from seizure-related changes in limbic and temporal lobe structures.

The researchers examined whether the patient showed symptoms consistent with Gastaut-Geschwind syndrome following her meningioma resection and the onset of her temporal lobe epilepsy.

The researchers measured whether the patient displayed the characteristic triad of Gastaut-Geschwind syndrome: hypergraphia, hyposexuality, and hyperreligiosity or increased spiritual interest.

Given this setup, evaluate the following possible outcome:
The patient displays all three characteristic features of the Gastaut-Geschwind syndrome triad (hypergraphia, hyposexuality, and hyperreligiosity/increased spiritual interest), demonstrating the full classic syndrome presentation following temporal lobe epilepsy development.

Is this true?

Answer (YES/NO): NO